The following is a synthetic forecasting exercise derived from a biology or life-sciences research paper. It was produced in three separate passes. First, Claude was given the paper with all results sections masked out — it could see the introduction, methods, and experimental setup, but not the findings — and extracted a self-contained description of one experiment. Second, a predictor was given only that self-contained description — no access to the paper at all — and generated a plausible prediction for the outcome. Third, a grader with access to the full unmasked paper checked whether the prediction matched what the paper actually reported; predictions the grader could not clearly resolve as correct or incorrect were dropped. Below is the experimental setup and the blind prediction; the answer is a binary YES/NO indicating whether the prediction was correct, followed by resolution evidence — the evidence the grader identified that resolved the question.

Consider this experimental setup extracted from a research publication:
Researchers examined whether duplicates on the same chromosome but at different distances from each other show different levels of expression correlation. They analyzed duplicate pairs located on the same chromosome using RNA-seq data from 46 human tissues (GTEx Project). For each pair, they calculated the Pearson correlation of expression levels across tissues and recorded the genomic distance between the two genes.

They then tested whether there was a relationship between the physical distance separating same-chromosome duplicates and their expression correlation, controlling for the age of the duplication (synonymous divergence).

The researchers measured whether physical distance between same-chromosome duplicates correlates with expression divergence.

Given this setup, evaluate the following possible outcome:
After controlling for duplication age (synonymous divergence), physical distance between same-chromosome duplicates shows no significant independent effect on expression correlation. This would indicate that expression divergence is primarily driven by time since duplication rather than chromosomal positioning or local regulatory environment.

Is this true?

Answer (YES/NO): NO